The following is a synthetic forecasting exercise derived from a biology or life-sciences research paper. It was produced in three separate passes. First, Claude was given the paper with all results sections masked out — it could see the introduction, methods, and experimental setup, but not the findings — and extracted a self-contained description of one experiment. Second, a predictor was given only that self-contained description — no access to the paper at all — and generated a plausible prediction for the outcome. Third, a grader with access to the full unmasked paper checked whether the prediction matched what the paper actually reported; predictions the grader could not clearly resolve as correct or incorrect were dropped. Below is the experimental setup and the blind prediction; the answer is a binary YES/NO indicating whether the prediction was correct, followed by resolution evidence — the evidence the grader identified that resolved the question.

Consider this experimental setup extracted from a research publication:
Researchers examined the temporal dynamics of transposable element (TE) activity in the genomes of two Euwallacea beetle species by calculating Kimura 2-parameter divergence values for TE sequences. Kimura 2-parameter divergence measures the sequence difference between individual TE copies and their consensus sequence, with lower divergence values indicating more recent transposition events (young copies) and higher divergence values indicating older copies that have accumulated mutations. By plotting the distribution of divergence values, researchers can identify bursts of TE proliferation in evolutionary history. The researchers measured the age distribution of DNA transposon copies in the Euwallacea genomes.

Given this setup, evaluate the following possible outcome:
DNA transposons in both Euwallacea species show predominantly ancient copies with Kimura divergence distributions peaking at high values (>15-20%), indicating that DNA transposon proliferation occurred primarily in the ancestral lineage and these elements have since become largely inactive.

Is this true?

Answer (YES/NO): NO